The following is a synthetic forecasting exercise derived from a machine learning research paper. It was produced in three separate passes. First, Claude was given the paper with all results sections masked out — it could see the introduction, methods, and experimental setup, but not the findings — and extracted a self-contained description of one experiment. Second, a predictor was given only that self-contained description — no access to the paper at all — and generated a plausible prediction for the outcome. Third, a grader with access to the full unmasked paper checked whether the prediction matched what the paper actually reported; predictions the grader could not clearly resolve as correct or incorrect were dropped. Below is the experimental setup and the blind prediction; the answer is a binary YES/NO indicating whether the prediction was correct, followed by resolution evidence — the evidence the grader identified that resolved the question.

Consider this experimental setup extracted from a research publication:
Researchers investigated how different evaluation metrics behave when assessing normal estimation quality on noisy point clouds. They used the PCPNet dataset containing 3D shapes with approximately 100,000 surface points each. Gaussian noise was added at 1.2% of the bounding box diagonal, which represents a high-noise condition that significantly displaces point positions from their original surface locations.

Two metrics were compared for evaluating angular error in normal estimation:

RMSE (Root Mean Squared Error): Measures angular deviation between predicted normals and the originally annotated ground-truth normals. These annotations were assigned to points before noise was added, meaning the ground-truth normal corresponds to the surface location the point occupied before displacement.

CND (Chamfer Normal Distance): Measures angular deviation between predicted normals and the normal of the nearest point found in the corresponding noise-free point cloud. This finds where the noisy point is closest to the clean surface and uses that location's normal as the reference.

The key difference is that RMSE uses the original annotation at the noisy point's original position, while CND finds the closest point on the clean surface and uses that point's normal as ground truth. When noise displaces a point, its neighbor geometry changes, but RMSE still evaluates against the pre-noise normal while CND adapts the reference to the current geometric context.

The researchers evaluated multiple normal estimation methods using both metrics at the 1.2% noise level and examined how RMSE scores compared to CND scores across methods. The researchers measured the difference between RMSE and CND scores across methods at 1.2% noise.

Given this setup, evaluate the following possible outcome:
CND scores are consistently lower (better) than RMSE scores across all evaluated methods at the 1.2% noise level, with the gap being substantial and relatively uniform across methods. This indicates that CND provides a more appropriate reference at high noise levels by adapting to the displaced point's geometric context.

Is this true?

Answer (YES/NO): NO